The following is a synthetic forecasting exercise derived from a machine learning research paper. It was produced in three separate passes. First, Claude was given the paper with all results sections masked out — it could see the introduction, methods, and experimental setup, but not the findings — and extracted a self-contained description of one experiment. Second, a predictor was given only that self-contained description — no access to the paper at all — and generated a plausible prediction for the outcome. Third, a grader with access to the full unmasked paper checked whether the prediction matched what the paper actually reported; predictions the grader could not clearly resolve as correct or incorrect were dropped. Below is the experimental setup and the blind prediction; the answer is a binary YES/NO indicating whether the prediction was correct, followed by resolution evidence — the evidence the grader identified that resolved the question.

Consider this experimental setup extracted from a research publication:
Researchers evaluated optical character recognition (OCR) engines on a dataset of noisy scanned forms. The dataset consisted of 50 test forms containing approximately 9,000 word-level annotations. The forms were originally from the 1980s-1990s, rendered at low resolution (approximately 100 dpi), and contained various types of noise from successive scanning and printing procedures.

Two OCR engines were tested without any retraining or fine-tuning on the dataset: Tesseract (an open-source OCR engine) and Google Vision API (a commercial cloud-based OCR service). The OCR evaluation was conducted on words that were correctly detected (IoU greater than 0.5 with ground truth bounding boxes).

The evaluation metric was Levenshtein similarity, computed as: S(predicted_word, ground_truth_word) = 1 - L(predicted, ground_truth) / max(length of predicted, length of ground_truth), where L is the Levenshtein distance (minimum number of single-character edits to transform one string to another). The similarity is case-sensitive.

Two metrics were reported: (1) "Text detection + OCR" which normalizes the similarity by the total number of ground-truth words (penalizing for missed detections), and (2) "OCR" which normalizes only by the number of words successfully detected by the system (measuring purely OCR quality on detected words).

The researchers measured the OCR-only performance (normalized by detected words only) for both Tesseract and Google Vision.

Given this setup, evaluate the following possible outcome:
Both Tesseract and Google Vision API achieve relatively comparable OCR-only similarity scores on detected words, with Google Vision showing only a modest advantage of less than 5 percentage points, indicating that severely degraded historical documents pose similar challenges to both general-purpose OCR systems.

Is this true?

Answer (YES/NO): NO